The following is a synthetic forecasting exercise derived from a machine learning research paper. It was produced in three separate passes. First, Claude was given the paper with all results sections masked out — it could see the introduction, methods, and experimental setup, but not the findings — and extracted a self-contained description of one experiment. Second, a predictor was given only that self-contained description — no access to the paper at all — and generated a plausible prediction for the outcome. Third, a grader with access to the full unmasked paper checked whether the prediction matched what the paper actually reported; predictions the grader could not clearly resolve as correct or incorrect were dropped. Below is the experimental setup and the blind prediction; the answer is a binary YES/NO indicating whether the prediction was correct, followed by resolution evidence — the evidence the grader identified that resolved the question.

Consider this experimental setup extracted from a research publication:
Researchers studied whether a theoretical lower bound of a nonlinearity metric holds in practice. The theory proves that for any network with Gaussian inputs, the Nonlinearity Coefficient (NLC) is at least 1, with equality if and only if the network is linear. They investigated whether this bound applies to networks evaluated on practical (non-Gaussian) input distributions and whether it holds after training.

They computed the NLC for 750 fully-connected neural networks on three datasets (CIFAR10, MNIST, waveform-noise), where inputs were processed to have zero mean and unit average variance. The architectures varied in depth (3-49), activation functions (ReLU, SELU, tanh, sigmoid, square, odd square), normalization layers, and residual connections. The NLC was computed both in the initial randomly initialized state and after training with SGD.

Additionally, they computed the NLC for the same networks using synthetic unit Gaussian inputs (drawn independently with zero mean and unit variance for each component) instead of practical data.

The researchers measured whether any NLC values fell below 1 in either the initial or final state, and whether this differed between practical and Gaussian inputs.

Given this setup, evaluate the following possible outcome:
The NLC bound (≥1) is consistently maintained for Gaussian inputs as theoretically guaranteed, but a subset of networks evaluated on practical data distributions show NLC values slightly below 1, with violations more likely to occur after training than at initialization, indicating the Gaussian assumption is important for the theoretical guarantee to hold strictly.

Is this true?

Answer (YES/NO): NO